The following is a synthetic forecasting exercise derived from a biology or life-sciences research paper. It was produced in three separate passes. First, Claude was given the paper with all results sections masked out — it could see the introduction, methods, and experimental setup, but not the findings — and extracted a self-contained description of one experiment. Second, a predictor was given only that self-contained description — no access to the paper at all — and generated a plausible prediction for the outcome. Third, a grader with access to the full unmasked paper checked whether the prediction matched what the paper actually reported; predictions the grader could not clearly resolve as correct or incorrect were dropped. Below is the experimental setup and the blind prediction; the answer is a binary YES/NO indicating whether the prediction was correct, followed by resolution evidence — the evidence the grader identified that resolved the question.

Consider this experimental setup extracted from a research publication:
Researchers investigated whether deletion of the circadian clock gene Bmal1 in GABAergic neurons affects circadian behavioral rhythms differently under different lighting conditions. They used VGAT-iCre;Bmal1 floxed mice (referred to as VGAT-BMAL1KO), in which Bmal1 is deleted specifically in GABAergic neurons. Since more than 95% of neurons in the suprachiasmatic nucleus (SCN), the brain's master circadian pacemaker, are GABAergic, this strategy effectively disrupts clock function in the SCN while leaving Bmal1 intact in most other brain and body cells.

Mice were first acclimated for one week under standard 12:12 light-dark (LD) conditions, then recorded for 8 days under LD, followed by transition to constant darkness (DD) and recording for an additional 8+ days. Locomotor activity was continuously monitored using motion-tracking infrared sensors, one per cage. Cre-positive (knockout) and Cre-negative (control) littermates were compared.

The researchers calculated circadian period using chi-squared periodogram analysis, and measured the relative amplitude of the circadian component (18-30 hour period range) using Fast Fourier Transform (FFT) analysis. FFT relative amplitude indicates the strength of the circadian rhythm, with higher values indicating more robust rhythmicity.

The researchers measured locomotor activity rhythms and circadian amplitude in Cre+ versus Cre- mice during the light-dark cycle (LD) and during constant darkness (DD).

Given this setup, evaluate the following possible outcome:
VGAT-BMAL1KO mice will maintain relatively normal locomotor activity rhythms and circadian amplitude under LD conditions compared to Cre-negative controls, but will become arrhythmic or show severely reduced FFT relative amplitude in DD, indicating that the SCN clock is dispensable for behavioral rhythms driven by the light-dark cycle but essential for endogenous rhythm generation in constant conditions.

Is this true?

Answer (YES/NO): NO